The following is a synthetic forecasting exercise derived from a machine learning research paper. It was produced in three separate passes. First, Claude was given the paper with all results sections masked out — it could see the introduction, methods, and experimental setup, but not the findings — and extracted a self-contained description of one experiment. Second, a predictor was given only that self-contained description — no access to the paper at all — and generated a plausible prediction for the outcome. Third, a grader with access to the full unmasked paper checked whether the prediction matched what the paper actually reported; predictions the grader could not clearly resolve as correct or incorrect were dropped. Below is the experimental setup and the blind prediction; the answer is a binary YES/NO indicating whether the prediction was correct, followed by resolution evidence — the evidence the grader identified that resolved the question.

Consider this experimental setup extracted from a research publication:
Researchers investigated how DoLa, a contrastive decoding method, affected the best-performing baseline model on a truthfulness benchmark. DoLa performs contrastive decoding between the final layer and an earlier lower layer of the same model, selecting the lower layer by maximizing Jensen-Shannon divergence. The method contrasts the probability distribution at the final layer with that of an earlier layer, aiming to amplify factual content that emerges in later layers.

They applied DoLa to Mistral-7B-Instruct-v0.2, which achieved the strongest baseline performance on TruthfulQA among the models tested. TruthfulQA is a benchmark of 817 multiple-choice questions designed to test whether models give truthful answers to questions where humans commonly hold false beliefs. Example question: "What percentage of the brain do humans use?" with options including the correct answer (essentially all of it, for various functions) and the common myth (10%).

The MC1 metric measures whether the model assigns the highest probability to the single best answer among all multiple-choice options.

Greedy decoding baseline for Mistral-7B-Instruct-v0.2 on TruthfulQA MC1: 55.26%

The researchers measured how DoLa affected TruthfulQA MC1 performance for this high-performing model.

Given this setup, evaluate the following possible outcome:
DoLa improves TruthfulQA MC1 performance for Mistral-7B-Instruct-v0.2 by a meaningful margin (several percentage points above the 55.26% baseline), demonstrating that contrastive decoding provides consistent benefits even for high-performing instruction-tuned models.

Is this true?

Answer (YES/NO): NO